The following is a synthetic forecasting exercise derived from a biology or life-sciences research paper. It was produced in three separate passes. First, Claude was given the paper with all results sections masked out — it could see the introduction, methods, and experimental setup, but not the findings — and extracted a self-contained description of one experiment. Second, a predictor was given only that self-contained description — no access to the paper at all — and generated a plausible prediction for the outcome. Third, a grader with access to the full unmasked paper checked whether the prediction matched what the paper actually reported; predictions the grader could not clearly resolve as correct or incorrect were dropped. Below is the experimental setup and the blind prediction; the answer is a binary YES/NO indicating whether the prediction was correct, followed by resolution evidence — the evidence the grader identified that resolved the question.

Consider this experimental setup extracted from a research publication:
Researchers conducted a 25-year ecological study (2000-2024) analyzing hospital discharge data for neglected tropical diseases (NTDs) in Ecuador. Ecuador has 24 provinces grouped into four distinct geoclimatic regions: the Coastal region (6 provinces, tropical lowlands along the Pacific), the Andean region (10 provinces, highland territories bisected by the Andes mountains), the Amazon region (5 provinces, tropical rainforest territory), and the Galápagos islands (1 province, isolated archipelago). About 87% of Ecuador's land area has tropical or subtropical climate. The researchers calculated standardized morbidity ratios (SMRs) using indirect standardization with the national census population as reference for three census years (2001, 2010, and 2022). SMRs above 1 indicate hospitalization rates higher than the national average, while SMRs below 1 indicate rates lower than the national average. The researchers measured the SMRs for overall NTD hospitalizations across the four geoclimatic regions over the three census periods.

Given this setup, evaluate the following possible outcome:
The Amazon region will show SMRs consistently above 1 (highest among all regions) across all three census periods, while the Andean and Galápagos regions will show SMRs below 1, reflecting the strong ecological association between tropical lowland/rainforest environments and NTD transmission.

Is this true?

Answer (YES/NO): NO